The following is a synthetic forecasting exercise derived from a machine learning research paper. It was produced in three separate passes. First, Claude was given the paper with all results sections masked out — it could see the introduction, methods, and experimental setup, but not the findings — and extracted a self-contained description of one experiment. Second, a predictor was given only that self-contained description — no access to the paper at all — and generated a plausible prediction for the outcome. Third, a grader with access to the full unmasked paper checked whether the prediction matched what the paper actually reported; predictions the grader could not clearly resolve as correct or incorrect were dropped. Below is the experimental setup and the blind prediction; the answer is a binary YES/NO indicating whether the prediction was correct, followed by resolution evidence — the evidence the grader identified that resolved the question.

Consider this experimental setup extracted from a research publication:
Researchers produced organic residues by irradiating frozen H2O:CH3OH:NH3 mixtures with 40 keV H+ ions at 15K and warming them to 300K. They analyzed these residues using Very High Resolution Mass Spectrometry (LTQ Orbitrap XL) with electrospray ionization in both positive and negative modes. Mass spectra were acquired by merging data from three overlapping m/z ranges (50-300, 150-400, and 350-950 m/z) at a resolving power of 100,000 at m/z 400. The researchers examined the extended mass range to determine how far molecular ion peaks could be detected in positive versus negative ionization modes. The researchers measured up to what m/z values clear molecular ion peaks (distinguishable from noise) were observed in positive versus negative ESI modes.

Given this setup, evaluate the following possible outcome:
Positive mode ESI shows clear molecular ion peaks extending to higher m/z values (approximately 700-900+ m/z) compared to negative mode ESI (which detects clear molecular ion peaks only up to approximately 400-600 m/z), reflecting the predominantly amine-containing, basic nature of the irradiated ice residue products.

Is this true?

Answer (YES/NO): NO